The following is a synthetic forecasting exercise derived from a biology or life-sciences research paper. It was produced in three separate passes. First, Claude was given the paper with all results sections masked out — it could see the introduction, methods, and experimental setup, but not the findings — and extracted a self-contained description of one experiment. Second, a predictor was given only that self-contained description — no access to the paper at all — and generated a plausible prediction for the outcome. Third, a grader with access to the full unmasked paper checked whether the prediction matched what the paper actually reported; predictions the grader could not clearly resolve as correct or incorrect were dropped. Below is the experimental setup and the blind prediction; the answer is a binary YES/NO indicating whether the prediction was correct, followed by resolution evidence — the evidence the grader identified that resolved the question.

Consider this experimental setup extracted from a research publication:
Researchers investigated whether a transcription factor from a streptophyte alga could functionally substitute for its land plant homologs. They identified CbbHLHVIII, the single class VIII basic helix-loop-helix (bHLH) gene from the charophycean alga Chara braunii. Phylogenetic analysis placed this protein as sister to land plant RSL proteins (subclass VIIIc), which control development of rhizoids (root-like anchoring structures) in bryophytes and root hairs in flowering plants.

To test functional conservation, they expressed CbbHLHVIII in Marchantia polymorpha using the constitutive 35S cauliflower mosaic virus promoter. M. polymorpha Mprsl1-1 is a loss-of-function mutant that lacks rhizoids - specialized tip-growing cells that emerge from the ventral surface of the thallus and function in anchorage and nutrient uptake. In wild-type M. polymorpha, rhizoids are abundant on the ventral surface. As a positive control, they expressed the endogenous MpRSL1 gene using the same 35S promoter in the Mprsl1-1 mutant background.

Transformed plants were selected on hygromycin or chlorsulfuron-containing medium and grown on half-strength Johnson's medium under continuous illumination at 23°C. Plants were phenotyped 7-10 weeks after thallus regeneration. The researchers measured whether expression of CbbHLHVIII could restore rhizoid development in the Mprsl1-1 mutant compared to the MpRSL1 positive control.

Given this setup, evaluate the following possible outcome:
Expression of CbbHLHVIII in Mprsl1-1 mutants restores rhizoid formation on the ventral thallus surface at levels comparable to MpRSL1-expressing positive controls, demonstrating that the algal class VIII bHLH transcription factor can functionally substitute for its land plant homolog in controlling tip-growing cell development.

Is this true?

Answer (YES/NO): NO